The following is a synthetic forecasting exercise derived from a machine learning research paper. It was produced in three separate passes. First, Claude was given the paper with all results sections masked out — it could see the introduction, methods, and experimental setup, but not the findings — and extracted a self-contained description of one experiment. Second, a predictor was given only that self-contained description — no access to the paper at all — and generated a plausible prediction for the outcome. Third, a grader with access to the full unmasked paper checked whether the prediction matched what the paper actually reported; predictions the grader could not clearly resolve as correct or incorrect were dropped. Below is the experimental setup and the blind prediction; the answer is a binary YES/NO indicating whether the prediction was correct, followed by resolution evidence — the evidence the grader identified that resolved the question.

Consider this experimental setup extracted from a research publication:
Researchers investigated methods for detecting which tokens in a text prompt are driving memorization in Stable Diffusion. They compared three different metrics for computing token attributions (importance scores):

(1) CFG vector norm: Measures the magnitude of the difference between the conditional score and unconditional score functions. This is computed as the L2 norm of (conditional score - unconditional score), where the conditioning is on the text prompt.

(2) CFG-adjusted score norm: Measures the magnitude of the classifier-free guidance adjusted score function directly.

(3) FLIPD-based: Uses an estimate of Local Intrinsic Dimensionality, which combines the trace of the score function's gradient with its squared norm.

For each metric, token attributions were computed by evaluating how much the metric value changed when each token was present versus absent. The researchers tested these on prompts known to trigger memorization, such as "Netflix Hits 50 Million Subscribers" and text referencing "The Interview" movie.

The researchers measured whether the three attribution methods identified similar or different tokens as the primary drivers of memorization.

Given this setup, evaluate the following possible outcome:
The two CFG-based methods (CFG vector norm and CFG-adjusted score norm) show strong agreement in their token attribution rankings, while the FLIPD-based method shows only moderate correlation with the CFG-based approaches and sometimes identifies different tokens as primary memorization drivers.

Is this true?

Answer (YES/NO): NO